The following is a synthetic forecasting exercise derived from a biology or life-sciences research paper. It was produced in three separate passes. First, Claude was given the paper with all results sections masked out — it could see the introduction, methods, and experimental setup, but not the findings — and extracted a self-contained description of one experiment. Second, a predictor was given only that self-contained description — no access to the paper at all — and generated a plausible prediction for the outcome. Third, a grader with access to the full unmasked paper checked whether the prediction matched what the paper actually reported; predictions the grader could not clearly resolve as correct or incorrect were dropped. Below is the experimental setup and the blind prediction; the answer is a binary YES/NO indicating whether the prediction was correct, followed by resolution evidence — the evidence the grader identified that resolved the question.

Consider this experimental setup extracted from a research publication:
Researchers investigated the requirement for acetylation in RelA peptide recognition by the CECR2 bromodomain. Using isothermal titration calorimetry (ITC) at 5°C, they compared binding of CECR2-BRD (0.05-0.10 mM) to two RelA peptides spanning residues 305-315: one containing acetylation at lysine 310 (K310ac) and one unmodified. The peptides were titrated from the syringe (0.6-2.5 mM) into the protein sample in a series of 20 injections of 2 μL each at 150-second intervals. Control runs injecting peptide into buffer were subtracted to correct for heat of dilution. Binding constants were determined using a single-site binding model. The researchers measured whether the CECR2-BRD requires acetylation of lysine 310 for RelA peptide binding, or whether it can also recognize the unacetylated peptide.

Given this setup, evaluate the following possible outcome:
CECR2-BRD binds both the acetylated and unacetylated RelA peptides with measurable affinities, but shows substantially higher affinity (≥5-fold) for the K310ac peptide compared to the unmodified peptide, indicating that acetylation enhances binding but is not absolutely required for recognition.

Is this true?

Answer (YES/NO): NO